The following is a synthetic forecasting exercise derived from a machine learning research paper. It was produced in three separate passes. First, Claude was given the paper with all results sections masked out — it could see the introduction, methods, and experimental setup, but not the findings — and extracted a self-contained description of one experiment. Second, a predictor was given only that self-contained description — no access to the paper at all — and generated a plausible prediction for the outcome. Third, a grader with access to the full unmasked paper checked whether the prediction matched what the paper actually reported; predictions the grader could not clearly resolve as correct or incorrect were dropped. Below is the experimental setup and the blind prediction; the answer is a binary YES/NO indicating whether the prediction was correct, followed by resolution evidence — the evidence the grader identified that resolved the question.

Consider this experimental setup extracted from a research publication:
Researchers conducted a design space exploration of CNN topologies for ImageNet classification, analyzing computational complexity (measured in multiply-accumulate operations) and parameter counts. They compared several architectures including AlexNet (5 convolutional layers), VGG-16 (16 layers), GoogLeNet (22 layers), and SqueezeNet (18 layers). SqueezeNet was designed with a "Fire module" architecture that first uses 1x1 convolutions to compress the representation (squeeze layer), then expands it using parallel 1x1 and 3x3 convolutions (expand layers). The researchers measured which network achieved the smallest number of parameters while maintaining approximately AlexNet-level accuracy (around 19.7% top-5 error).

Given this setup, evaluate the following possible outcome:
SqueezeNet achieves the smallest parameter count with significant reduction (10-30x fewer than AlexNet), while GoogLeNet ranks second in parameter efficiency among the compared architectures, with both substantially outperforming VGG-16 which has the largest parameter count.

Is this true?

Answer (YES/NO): NO